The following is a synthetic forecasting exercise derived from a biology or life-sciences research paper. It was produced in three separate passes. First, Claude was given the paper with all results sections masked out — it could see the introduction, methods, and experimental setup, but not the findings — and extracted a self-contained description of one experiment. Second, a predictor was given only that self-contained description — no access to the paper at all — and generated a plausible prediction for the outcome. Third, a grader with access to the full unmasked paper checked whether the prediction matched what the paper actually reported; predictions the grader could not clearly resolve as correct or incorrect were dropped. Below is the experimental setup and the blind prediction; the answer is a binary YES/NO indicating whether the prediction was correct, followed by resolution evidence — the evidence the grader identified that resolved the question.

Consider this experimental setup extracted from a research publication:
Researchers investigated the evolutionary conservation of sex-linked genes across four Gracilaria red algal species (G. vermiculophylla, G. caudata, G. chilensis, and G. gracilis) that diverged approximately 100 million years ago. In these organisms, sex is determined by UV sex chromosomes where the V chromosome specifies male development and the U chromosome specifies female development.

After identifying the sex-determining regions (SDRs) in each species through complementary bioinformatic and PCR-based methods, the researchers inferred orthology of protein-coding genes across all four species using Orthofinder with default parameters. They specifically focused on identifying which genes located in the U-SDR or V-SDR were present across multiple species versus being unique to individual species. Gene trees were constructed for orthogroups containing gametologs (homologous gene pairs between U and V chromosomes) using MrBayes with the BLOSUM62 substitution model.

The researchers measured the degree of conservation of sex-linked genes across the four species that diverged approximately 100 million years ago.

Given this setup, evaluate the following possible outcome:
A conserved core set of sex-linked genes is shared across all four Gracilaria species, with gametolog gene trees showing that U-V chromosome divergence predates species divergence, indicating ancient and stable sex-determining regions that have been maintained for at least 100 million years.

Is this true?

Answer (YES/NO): NO